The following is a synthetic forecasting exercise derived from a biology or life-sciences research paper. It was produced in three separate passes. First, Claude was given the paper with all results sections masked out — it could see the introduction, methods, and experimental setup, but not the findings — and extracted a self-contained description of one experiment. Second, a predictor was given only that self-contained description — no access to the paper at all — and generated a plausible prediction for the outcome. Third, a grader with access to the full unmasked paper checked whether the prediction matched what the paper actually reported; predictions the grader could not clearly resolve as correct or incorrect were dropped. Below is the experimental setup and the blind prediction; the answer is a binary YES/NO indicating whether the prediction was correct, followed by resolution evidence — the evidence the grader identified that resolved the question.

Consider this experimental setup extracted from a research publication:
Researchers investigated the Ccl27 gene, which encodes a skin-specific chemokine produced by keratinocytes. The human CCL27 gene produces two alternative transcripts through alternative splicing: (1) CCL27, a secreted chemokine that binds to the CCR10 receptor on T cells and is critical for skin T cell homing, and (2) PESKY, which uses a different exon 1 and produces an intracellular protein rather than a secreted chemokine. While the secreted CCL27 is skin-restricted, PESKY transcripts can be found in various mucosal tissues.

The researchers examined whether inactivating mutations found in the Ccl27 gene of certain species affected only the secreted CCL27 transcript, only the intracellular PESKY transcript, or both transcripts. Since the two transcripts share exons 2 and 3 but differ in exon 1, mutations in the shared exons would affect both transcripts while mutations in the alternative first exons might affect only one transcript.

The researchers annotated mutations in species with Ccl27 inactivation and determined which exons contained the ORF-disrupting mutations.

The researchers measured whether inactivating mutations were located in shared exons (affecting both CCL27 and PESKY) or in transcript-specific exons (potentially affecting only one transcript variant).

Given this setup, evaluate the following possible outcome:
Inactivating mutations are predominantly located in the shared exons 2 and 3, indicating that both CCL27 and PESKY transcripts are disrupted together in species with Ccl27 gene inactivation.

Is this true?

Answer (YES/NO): YES